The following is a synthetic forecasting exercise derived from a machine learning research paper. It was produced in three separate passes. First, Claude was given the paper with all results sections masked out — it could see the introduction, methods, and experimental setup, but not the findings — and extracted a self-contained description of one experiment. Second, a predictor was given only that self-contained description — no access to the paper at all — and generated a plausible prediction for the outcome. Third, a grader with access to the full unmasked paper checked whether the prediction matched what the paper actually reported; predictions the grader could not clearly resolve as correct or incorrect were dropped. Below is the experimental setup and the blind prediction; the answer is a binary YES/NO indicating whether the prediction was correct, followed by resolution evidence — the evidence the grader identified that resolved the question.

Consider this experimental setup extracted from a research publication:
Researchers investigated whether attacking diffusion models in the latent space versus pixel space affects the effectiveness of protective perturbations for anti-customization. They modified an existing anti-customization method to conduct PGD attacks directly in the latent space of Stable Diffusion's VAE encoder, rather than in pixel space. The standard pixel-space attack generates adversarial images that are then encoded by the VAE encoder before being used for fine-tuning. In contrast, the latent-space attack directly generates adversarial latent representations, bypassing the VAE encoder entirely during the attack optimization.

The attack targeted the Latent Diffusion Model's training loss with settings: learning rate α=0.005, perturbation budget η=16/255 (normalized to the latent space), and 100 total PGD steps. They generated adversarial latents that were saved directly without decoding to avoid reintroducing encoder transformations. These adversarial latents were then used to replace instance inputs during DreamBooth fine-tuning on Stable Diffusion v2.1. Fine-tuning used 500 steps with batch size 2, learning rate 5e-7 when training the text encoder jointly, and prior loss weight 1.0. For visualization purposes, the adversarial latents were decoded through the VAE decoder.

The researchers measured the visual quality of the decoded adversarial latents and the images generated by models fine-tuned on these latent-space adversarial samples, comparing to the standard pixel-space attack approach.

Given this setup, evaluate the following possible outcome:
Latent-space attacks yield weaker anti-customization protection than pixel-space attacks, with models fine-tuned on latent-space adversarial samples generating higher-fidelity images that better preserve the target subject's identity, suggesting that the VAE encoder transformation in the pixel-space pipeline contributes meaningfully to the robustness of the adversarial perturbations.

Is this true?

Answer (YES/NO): NO